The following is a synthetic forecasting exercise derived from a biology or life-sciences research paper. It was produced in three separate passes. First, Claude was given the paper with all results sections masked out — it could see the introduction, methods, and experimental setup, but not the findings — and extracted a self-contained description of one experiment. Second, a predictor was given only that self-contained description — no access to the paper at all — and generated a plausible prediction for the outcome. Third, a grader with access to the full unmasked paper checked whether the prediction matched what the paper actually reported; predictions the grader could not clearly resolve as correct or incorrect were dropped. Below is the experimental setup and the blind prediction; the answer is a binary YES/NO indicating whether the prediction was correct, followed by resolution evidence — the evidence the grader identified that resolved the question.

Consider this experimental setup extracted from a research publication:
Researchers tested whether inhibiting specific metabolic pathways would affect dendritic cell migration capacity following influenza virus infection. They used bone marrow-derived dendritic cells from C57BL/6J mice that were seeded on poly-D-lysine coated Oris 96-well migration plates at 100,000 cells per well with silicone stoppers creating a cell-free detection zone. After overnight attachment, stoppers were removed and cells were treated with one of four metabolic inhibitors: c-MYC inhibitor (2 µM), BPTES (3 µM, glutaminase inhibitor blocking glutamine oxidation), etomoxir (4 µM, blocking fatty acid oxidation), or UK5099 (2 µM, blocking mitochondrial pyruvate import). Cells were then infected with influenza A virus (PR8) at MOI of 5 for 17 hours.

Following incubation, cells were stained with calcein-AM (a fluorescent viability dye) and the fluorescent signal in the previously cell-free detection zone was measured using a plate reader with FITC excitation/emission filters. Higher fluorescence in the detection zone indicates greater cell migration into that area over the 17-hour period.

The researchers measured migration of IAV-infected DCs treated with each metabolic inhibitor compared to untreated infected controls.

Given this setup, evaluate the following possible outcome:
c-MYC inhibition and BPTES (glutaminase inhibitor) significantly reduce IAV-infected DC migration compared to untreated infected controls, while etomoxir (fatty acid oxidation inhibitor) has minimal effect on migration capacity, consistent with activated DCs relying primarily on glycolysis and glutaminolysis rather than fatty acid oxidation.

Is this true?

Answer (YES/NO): NO